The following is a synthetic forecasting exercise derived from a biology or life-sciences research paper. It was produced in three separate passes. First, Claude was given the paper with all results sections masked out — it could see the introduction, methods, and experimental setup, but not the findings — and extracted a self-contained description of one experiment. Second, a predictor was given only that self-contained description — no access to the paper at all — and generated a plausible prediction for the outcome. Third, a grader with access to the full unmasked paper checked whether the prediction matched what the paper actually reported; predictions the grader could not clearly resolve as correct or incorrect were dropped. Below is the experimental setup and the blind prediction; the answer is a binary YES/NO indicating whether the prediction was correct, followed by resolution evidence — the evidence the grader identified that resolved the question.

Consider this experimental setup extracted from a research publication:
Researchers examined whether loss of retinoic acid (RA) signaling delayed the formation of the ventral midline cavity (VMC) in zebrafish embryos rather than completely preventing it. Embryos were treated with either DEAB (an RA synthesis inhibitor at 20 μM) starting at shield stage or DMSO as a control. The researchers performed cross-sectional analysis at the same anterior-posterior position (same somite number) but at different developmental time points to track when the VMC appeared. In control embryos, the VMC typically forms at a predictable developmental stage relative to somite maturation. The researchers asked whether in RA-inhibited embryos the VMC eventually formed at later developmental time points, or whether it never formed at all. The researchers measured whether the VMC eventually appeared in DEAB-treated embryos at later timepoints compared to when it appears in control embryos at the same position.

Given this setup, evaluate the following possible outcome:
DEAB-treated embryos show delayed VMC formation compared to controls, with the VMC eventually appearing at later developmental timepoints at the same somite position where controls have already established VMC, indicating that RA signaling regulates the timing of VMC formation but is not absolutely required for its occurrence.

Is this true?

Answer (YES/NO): YES